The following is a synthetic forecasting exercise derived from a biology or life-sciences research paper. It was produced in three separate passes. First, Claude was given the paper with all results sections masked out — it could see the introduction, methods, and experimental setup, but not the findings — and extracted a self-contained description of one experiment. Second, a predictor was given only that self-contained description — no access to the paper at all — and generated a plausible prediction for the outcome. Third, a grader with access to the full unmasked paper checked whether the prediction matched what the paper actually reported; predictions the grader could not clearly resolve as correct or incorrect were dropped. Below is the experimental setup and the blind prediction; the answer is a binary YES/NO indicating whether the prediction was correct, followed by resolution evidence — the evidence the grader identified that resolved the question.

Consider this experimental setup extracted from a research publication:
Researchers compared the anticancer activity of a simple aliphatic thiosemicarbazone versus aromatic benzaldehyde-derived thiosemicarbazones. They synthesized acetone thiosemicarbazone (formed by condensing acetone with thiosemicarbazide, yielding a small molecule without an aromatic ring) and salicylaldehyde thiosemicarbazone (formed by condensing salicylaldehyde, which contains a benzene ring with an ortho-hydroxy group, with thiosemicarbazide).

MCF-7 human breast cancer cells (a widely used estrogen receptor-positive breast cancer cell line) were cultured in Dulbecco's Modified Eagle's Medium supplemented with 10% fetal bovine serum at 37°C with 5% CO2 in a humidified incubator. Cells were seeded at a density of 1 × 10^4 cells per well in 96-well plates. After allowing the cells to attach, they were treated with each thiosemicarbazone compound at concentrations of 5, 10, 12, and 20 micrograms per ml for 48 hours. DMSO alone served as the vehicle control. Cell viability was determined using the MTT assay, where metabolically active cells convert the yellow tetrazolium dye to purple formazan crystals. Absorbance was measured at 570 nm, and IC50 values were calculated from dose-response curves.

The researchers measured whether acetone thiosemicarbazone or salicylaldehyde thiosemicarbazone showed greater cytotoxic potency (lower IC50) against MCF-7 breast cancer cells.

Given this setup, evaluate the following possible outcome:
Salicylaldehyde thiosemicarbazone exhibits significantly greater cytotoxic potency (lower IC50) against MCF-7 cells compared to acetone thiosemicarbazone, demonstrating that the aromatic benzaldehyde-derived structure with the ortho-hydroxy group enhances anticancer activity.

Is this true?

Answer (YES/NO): NO